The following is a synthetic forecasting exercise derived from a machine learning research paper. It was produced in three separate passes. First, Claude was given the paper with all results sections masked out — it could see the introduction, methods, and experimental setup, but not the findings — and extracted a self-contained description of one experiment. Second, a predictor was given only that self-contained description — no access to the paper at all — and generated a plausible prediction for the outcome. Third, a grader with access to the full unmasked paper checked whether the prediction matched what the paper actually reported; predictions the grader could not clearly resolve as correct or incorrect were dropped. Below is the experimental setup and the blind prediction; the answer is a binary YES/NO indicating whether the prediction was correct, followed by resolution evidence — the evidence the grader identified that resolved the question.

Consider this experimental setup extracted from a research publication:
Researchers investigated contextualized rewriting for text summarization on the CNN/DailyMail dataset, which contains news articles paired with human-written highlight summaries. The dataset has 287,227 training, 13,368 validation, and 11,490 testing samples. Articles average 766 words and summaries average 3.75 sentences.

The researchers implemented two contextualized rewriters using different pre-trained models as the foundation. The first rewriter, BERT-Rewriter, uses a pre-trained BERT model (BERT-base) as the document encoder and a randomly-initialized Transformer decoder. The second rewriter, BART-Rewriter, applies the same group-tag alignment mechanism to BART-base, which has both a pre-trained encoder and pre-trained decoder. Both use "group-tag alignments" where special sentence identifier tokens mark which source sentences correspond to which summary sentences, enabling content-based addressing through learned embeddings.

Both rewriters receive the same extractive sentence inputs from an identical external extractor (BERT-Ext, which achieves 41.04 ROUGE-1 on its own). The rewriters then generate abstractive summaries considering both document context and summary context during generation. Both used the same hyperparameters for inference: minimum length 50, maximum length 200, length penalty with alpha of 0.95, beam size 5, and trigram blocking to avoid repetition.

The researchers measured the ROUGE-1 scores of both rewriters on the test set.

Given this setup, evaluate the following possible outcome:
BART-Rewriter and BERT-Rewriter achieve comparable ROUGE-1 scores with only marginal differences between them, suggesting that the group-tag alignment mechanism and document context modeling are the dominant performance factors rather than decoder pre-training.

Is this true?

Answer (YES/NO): NO